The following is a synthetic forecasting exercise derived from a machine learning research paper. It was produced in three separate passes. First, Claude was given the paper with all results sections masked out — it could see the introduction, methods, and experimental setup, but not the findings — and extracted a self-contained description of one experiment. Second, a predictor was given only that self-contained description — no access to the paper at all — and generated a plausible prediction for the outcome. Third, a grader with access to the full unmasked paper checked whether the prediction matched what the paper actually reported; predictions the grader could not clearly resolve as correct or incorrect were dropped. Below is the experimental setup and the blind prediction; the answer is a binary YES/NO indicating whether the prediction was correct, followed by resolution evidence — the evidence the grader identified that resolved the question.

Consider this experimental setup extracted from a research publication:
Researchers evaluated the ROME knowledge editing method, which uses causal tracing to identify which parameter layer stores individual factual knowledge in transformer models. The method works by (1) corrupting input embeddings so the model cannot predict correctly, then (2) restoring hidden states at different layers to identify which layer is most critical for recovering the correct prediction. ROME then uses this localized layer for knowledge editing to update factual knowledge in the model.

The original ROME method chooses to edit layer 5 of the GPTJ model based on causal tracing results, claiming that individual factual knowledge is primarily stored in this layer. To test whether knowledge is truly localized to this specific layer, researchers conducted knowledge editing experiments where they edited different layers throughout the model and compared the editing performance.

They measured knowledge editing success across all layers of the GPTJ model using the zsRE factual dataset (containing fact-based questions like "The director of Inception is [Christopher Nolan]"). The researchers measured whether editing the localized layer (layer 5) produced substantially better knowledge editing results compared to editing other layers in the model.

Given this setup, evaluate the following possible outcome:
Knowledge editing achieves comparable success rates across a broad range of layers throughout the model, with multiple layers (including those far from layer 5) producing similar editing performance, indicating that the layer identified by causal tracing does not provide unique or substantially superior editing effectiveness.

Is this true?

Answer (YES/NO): YES